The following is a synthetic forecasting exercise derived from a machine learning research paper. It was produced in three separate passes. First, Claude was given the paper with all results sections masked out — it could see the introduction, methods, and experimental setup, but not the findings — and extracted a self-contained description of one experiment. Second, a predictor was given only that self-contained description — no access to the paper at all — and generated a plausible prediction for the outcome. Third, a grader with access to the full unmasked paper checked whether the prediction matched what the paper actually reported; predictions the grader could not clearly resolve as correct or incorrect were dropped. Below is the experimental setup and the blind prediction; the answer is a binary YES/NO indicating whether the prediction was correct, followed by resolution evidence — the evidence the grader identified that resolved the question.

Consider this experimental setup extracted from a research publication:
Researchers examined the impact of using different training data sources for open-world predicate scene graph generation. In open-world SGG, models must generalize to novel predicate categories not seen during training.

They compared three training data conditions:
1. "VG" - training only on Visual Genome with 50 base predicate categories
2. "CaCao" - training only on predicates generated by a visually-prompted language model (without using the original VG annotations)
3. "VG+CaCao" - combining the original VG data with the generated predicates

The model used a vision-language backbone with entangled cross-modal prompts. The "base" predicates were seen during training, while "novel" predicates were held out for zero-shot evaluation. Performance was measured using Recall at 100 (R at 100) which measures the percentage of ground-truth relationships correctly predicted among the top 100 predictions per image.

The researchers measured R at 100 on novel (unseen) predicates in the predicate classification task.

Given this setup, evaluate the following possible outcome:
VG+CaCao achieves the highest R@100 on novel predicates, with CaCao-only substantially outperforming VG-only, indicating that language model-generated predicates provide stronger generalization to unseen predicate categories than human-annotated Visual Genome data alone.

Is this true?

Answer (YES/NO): YES